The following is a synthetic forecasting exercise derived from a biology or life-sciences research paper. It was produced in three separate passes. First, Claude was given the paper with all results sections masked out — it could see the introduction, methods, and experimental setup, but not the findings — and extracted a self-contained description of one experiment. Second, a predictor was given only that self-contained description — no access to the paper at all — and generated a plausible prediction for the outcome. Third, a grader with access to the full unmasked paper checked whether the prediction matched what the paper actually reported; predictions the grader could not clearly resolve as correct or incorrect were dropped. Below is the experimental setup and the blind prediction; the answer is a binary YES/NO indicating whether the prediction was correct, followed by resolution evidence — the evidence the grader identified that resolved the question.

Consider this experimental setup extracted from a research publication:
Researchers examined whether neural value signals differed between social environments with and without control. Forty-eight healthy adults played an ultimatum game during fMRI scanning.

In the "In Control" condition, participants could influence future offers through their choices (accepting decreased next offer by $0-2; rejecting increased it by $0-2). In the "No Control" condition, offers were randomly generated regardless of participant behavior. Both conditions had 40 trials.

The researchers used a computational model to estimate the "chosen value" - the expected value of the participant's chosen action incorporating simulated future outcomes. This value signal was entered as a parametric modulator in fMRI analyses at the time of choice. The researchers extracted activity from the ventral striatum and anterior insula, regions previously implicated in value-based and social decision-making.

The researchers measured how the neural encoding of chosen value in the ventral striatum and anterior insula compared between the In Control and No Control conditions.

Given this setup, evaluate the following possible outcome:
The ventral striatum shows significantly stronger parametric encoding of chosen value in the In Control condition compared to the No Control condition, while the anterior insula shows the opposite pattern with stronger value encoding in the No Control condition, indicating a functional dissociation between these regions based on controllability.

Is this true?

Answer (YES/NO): NO